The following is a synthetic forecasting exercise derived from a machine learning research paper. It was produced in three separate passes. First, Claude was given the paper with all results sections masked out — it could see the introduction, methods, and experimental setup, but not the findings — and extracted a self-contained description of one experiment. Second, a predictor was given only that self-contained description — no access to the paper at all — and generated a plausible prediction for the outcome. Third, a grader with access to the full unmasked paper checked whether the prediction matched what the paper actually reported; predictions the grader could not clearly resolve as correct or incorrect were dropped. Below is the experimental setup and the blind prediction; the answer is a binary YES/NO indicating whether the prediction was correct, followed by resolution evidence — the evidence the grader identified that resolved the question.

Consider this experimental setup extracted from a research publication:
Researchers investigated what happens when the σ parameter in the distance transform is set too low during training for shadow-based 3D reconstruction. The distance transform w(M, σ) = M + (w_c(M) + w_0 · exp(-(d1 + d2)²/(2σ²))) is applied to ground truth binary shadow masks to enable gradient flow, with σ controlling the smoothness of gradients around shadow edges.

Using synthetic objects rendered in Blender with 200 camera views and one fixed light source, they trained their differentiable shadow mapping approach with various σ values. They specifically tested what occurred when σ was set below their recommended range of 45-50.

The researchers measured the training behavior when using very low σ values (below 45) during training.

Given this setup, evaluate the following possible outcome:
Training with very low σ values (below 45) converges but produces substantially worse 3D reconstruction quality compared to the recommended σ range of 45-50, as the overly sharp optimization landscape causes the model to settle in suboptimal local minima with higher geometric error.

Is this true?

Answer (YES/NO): NO